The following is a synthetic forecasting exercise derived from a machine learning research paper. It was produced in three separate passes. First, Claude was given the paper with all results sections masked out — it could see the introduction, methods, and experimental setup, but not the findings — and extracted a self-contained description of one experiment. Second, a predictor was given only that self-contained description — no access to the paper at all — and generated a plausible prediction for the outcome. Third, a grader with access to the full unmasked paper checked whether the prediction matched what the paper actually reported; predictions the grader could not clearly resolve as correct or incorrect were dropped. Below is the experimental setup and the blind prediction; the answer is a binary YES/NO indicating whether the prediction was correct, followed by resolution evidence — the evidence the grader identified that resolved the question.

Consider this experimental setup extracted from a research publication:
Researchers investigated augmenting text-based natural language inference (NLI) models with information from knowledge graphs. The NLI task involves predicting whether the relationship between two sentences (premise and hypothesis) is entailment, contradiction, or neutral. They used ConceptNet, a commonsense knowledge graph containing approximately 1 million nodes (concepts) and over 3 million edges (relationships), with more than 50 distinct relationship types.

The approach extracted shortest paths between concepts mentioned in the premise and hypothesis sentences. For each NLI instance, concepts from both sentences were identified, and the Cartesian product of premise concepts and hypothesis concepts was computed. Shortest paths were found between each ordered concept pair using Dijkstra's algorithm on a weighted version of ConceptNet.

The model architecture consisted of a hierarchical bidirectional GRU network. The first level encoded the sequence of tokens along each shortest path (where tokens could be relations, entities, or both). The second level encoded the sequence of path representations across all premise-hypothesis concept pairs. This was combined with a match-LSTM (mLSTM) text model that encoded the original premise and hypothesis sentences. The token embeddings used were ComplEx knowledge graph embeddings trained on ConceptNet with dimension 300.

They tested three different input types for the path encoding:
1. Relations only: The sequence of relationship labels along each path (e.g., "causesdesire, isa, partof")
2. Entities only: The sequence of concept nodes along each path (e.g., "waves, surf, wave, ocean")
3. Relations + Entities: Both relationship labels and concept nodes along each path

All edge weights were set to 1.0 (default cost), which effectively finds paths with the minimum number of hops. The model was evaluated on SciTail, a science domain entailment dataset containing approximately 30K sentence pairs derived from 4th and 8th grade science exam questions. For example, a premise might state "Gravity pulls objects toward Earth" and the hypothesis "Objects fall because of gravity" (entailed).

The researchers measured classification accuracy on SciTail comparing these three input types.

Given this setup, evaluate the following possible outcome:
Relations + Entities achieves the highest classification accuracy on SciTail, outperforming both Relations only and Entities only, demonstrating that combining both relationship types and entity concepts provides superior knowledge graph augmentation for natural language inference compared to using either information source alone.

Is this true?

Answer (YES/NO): NO